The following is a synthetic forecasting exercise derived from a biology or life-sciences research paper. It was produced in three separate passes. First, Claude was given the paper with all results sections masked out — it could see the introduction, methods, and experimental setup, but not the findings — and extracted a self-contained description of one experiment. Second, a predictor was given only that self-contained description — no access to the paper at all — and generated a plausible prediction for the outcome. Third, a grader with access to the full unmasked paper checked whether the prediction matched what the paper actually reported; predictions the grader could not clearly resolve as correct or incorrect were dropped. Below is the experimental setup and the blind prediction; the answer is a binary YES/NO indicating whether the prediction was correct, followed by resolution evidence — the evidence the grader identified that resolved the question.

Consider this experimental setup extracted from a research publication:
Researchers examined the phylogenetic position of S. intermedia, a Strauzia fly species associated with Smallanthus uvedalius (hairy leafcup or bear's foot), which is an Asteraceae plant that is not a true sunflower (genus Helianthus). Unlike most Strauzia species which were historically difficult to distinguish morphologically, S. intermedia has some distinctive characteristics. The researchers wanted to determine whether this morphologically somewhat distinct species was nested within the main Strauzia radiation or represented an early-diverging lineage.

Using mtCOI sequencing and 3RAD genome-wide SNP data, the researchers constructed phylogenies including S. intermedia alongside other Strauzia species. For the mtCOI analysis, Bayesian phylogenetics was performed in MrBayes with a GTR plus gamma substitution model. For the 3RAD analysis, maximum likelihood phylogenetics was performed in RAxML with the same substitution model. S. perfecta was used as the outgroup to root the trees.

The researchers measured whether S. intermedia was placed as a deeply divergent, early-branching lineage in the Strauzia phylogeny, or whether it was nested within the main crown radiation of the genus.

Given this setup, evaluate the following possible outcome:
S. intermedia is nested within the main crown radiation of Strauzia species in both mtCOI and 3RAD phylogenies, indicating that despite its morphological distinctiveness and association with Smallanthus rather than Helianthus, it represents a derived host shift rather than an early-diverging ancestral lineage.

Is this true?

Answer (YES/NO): NO